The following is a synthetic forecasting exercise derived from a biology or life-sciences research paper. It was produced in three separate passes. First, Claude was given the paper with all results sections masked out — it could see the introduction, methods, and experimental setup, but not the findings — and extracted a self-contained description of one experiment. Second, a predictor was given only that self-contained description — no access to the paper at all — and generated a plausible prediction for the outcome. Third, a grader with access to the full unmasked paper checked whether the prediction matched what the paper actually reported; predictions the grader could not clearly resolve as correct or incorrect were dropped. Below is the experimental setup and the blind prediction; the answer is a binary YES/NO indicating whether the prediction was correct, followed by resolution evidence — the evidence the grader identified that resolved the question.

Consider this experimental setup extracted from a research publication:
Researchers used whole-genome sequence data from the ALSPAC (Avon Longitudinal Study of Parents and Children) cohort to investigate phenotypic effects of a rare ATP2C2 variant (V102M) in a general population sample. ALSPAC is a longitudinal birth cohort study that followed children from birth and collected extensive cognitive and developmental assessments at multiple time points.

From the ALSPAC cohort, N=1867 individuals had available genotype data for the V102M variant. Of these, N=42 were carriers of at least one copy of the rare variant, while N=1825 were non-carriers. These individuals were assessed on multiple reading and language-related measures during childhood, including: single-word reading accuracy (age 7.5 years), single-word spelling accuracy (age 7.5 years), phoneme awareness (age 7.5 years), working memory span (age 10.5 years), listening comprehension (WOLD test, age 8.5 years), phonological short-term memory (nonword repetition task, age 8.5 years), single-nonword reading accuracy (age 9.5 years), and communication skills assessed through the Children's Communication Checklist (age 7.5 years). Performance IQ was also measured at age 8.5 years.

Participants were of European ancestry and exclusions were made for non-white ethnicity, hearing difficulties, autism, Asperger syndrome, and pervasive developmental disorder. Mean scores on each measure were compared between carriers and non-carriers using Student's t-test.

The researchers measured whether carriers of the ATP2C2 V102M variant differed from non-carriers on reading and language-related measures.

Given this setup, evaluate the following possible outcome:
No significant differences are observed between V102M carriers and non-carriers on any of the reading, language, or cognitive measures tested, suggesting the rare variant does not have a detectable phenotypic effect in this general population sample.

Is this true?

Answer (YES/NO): NO